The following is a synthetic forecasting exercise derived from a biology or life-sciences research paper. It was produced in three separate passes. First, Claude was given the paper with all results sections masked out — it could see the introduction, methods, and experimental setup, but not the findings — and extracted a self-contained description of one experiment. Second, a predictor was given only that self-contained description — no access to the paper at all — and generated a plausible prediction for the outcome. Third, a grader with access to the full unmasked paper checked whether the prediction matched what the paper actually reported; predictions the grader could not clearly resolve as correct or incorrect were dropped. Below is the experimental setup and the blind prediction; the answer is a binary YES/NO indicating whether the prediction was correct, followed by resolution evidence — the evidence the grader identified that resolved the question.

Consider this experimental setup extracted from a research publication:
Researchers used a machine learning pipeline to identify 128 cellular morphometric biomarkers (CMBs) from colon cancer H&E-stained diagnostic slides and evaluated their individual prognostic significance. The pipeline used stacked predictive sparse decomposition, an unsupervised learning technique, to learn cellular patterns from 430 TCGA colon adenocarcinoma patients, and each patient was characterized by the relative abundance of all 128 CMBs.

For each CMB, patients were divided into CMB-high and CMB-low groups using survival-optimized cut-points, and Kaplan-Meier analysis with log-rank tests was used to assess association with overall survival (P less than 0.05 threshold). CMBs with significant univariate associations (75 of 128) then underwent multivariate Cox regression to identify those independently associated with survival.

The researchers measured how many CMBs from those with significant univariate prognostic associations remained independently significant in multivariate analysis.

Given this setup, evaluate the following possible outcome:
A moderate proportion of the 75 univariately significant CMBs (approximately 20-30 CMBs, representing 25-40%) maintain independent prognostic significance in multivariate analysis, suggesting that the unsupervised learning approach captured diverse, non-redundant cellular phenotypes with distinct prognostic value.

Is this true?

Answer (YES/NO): NO